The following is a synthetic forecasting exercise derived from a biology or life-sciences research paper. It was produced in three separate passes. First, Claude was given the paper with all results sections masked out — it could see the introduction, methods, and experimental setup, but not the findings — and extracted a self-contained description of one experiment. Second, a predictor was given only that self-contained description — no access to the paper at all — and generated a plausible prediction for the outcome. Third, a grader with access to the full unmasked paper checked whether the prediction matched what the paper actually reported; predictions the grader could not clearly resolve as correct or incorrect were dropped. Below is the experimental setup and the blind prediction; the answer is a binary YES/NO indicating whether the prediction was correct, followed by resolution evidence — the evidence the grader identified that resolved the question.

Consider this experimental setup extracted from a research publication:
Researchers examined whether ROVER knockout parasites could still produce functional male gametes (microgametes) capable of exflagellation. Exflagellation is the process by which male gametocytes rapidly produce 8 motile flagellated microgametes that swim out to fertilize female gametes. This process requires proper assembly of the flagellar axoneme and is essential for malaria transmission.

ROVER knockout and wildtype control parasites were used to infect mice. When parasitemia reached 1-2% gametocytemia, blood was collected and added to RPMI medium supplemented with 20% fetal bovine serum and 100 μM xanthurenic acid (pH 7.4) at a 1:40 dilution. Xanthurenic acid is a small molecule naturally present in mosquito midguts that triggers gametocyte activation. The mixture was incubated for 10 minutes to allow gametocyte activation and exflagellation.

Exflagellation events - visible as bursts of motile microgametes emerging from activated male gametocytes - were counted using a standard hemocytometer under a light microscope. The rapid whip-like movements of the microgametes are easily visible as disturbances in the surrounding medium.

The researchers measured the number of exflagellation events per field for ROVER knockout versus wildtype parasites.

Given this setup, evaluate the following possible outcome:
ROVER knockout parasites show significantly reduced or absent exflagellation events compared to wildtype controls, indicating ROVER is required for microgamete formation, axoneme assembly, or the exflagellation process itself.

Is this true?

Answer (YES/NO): NO